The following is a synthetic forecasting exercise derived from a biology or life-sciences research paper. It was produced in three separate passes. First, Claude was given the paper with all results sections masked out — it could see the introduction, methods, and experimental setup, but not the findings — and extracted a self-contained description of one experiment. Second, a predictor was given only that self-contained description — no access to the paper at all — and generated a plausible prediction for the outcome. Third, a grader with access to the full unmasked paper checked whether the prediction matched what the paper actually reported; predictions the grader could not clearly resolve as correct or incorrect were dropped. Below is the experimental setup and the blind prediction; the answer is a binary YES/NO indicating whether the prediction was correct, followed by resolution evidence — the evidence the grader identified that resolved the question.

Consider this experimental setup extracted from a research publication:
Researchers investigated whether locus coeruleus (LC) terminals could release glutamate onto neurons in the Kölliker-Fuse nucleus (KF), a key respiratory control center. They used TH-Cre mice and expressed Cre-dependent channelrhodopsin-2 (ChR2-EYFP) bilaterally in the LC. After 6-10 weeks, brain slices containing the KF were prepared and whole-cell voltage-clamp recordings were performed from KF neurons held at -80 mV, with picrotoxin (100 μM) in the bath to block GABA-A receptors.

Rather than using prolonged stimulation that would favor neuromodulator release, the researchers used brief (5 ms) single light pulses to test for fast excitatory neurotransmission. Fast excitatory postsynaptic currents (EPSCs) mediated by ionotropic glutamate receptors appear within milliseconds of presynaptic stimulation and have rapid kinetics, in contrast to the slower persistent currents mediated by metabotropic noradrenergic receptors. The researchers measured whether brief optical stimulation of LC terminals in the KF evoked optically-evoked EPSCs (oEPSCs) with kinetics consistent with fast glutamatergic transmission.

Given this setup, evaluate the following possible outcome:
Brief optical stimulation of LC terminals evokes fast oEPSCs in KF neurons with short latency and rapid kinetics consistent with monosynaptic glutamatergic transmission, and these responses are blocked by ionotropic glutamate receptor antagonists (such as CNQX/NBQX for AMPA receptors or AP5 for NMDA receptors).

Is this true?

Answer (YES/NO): YES